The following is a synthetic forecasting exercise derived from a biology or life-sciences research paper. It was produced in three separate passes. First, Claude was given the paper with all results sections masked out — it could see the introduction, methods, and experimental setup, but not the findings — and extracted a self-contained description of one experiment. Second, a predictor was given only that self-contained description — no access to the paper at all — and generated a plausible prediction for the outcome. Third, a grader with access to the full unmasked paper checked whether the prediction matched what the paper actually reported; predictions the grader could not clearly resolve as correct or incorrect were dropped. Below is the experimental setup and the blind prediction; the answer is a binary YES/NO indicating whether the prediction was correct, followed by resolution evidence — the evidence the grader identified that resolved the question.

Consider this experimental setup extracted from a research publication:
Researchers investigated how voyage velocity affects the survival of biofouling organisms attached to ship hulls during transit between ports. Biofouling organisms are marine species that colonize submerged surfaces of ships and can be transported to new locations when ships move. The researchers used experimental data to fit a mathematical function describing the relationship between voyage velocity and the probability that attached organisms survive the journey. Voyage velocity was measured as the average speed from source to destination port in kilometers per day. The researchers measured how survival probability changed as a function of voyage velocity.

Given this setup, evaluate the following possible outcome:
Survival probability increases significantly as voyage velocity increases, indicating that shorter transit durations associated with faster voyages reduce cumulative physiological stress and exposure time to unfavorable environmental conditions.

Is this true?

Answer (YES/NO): NO